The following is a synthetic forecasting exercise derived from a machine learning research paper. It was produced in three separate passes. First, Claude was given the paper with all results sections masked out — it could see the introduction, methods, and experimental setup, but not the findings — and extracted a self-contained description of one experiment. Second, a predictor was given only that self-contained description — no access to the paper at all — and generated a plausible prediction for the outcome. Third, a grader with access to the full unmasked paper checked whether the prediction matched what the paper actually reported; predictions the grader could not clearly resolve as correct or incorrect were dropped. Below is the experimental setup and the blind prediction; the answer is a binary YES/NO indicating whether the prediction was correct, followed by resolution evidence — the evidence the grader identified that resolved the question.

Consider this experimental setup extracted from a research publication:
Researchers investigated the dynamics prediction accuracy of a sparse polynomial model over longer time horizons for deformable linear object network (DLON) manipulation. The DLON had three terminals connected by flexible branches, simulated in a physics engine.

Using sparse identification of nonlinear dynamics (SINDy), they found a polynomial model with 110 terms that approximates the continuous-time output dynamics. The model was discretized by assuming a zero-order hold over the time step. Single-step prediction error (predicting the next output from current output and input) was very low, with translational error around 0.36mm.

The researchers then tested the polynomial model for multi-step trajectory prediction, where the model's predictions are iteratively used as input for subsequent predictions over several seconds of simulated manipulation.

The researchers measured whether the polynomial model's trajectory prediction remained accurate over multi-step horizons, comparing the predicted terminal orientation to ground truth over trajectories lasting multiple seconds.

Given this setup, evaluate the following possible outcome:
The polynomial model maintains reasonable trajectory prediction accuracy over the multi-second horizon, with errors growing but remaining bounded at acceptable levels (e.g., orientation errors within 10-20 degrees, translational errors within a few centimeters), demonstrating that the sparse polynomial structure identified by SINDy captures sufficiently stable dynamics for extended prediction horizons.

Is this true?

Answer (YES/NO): NO